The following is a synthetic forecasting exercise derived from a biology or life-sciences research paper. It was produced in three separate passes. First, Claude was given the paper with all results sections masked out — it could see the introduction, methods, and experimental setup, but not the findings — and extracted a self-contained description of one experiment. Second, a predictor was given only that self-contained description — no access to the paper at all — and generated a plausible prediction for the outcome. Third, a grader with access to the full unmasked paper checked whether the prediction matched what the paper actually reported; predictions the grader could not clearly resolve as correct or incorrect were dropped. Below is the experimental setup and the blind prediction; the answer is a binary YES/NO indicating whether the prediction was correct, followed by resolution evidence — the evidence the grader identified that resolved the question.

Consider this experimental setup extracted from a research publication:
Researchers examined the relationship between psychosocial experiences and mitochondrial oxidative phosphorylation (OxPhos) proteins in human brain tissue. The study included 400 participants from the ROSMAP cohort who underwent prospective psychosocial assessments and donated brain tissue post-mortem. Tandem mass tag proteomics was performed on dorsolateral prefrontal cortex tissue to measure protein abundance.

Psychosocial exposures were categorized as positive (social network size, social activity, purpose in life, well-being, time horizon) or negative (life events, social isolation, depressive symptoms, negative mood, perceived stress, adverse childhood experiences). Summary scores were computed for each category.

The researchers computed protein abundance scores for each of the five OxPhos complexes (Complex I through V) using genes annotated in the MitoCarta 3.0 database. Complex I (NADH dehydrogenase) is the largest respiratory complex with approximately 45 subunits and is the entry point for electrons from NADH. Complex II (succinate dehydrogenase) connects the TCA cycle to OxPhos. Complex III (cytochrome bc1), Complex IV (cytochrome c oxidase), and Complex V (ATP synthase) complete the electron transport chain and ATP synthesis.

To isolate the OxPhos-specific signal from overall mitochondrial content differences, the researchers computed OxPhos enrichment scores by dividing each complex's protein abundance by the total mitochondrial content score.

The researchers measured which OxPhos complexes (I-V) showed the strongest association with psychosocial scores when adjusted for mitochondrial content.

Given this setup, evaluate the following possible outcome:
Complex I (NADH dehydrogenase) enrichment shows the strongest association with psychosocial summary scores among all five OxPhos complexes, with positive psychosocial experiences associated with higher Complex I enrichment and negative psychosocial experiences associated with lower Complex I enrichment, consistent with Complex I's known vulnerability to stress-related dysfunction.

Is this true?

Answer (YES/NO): YES